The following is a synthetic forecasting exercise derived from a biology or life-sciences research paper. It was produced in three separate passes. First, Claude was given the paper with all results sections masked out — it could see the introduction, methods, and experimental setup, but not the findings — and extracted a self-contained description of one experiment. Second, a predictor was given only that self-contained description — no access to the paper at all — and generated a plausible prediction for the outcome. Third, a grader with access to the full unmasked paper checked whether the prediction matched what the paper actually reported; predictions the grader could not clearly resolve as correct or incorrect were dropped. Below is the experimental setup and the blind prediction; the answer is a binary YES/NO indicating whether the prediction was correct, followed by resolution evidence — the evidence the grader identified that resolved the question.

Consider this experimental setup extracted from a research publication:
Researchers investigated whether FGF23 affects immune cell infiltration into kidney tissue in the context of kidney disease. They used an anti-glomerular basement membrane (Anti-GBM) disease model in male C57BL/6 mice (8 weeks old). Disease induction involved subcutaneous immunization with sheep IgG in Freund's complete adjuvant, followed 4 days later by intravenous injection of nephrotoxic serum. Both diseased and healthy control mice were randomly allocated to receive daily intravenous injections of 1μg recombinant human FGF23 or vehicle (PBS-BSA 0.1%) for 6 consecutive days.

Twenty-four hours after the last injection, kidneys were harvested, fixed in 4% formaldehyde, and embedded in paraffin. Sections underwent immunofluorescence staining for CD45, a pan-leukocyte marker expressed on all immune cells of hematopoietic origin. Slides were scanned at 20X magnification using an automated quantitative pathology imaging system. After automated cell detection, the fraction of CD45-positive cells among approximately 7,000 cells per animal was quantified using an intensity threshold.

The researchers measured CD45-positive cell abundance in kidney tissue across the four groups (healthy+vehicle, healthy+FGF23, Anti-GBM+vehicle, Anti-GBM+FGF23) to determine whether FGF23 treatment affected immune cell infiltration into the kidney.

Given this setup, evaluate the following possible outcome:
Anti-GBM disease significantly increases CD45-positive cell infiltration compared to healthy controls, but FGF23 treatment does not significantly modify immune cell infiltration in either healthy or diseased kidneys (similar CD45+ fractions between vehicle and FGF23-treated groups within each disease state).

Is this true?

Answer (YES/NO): NO